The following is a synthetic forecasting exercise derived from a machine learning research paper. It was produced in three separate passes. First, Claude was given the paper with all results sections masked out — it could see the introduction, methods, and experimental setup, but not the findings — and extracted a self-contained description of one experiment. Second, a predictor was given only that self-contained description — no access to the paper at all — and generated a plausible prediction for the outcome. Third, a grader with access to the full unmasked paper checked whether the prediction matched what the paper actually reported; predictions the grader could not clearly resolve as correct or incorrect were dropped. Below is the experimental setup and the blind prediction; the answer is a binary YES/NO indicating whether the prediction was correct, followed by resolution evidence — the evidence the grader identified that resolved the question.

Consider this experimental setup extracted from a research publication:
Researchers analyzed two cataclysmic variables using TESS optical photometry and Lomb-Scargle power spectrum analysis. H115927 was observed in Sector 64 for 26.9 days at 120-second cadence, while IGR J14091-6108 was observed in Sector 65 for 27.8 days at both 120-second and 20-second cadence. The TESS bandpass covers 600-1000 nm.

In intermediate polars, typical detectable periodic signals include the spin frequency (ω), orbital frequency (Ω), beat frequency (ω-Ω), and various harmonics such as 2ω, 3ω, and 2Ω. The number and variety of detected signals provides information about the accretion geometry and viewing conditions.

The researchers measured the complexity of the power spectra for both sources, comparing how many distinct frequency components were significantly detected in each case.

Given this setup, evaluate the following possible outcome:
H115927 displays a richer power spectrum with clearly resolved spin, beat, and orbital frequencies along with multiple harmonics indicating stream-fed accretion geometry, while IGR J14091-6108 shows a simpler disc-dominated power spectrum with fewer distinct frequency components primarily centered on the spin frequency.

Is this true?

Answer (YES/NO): NO